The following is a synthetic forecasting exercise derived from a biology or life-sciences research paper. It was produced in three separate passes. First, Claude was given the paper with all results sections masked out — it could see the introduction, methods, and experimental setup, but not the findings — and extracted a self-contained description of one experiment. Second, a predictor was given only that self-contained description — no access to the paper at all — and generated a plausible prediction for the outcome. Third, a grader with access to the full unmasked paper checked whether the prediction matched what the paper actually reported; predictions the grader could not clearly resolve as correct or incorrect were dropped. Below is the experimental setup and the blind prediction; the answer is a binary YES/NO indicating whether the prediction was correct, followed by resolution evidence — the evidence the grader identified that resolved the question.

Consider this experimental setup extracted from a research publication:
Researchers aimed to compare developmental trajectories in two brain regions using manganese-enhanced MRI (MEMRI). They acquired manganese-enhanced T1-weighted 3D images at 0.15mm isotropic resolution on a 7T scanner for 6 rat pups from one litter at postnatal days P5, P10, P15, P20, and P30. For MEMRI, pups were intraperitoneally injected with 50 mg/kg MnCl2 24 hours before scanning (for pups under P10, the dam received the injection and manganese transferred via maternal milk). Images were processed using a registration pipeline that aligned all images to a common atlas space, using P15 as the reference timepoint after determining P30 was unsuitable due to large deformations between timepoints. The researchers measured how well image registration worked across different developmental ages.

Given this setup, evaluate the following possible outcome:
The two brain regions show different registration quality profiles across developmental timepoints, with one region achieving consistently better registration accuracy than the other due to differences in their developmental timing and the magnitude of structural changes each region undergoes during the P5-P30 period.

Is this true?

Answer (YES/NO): NO